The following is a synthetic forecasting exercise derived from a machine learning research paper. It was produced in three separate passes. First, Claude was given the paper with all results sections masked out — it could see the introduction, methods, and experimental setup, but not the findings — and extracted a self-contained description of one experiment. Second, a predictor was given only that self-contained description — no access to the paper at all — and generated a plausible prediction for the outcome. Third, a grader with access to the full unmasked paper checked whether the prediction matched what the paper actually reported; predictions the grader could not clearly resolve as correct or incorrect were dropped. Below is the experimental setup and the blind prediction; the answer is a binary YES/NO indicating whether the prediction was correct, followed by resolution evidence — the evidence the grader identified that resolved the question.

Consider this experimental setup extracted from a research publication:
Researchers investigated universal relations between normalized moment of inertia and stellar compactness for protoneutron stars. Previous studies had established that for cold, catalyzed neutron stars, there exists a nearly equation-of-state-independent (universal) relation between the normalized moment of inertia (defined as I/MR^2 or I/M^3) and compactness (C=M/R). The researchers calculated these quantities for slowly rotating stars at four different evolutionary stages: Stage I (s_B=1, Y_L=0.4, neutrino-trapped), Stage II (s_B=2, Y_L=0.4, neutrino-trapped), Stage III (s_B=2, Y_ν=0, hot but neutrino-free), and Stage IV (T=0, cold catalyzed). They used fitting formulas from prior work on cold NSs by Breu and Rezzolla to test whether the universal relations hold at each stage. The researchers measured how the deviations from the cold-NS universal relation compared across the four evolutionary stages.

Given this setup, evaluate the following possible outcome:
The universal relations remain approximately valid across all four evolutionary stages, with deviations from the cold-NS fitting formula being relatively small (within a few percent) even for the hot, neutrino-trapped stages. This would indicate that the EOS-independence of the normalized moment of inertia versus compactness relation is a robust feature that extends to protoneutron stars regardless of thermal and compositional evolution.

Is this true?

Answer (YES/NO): NO